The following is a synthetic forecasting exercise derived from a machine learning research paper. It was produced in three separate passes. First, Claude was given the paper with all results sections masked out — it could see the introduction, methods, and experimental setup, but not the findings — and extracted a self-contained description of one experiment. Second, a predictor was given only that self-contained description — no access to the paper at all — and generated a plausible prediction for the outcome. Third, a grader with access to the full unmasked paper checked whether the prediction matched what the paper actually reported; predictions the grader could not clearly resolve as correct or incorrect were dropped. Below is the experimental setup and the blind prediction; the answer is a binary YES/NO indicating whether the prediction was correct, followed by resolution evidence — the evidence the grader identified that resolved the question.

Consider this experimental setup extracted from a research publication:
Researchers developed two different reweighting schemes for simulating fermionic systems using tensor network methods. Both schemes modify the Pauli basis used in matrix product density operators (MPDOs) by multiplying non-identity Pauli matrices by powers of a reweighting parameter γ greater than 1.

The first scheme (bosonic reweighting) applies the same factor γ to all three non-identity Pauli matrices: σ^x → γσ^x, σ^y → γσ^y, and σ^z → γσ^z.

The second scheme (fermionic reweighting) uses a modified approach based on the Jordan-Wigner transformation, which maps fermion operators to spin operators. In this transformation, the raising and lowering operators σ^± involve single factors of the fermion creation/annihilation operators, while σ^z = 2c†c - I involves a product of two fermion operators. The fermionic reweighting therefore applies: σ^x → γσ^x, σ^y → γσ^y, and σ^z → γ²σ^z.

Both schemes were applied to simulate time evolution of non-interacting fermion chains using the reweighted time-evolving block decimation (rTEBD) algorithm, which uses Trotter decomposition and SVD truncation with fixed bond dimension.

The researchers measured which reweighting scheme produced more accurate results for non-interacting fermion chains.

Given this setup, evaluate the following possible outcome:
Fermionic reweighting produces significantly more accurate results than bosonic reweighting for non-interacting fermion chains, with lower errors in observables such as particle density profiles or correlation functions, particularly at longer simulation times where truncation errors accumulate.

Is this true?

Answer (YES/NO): NO